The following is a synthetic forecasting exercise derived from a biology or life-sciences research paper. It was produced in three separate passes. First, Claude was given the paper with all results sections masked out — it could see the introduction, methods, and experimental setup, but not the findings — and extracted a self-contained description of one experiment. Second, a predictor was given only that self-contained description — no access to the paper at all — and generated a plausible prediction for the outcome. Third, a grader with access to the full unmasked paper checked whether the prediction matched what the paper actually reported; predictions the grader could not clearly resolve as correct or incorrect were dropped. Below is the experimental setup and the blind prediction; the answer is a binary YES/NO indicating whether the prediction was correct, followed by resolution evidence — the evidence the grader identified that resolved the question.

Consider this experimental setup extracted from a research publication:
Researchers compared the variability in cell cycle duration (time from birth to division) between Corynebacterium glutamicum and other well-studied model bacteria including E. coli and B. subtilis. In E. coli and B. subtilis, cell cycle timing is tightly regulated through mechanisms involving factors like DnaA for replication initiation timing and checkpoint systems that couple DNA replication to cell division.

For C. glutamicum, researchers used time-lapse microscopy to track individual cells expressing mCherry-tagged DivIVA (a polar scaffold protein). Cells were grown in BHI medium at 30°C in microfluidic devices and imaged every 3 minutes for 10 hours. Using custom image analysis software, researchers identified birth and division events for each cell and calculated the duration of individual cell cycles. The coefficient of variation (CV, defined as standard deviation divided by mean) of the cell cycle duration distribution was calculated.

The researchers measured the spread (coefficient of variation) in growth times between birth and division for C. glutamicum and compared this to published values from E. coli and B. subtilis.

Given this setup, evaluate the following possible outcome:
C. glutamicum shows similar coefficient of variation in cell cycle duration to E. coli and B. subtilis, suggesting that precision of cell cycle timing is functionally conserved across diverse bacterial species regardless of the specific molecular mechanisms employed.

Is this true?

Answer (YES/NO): NO